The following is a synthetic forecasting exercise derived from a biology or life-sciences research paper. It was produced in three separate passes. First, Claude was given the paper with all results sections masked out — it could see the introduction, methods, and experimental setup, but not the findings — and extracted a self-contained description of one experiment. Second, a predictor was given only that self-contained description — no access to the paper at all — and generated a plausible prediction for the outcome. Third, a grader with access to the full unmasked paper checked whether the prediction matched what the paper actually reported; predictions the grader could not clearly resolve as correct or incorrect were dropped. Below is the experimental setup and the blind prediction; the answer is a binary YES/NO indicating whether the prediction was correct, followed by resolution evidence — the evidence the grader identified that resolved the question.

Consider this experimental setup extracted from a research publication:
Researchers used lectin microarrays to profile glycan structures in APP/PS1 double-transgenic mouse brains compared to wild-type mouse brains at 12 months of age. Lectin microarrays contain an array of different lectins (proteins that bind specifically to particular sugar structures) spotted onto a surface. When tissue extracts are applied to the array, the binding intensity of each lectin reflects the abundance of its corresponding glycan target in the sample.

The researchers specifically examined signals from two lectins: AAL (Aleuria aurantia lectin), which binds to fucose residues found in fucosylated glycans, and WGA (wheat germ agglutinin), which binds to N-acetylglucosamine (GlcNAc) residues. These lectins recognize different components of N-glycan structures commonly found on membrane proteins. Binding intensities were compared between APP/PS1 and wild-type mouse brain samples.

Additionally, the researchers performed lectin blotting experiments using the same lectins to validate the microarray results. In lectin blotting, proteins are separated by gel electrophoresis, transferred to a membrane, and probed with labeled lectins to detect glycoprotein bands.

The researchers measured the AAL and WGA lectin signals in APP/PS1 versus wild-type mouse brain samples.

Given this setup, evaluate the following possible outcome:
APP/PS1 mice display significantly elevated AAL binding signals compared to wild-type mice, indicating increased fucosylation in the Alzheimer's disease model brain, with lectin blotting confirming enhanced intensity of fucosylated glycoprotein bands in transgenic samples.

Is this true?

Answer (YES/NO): NO